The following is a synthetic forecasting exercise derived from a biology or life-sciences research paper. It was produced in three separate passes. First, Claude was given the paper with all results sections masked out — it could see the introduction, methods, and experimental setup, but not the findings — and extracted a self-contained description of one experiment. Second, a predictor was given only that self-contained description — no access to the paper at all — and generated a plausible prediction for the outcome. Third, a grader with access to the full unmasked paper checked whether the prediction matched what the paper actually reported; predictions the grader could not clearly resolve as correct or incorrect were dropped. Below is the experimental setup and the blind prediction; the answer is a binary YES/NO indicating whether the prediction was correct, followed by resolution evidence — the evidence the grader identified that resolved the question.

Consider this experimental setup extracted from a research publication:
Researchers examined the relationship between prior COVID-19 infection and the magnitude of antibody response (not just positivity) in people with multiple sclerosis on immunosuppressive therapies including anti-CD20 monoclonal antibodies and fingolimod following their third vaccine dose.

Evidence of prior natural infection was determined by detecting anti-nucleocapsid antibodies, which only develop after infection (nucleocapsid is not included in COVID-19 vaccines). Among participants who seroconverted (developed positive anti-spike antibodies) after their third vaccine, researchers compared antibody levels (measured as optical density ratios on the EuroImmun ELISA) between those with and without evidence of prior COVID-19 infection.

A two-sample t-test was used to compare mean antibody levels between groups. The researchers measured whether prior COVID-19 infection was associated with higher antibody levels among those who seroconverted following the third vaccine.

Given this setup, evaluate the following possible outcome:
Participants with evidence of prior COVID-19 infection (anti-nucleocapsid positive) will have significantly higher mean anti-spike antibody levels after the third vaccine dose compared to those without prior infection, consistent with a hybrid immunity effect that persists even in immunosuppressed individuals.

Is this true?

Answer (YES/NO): NO